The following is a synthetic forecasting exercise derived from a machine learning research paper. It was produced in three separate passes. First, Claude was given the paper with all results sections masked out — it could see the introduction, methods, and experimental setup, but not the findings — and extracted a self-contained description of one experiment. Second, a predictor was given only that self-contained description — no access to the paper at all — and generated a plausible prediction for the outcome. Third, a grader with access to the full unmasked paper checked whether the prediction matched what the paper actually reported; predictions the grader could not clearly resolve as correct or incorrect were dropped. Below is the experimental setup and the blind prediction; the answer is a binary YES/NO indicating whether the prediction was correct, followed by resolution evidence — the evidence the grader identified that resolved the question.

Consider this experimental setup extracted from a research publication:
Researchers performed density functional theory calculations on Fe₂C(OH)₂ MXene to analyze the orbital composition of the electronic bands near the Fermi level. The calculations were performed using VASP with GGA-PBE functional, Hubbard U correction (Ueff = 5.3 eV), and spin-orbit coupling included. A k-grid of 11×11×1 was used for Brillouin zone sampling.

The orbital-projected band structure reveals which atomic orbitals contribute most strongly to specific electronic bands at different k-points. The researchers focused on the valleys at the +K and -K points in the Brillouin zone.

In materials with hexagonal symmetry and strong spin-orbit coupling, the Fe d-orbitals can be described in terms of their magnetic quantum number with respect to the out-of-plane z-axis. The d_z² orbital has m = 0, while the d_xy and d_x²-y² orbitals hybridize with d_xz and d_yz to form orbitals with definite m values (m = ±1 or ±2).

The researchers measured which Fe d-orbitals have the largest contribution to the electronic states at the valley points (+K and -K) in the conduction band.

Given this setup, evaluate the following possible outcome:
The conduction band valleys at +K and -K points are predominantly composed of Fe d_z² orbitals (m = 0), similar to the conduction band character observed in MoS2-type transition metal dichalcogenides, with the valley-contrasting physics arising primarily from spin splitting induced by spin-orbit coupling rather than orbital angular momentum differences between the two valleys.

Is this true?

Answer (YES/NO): NO